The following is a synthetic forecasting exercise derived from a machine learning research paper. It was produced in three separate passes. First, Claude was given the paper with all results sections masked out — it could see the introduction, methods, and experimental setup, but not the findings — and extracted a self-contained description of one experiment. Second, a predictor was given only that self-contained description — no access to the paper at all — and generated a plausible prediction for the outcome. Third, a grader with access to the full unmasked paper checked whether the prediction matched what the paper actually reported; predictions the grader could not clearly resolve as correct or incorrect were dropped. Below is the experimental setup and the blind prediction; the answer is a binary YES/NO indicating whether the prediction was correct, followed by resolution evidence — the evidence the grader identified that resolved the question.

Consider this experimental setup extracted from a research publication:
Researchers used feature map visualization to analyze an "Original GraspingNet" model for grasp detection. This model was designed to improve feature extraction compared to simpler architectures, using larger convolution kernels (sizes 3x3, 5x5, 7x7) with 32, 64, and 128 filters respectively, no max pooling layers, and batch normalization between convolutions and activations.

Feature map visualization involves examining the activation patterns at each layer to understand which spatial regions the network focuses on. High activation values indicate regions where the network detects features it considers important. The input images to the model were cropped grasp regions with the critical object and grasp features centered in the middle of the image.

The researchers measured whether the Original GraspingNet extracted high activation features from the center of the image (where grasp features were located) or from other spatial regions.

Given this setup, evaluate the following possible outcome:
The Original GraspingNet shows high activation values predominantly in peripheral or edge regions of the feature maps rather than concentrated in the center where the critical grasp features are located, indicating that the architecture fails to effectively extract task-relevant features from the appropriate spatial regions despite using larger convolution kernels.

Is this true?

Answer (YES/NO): YES